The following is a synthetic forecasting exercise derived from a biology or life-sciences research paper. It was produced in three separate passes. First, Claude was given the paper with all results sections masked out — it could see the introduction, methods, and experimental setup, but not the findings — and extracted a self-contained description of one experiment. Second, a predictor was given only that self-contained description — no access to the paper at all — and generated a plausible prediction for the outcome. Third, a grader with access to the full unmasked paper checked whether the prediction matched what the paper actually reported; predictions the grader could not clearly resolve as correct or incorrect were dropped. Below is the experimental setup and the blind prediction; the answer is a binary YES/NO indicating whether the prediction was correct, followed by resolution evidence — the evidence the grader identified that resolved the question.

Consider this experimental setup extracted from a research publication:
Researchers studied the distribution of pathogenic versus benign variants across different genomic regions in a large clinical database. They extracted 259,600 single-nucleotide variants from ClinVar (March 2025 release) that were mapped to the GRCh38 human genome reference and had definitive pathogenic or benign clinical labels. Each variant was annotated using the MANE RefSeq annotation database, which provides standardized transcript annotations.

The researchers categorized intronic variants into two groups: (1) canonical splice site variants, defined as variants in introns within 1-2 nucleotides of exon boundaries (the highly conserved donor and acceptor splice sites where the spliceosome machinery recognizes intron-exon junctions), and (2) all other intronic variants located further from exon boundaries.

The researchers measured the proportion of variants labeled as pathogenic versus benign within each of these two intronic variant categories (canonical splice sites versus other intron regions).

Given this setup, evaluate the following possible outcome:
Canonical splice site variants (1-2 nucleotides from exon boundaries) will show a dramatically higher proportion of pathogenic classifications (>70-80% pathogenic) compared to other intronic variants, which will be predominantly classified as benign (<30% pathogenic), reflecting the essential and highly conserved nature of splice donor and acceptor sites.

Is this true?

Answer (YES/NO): YES